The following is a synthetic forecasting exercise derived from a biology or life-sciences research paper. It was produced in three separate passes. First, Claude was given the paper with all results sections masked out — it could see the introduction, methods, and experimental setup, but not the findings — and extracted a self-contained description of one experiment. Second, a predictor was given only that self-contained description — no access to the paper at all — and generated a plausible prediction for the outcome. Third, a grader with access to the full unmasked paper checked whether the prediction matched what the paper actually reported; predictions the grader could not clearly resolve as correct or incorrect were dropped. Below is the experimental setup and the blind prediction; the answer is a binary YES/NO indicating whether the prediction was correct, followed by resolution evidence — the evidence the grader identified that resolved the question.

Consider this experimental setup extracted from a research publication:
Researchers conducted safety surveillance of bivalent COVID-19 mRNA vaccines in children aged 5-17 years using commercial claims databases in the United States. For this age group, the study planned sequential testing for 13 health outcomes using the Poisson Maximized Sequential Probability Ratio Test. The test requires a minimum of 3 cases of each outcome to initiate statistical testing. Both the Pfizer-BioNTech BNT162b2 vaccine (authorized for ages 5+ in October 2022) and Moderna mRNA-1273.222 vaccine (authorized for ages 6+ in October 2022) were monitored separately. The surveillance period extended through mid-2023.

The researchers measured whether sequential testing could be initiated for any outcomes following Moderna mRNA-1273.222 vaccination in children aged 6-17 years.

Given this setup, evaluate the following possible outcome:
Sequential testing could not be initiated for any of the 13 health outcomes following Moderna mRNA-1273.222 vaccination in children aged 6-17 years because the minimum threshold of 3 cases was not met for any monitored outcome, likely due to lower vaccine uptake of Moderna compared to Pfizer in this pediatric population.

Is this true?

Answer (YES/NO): YES